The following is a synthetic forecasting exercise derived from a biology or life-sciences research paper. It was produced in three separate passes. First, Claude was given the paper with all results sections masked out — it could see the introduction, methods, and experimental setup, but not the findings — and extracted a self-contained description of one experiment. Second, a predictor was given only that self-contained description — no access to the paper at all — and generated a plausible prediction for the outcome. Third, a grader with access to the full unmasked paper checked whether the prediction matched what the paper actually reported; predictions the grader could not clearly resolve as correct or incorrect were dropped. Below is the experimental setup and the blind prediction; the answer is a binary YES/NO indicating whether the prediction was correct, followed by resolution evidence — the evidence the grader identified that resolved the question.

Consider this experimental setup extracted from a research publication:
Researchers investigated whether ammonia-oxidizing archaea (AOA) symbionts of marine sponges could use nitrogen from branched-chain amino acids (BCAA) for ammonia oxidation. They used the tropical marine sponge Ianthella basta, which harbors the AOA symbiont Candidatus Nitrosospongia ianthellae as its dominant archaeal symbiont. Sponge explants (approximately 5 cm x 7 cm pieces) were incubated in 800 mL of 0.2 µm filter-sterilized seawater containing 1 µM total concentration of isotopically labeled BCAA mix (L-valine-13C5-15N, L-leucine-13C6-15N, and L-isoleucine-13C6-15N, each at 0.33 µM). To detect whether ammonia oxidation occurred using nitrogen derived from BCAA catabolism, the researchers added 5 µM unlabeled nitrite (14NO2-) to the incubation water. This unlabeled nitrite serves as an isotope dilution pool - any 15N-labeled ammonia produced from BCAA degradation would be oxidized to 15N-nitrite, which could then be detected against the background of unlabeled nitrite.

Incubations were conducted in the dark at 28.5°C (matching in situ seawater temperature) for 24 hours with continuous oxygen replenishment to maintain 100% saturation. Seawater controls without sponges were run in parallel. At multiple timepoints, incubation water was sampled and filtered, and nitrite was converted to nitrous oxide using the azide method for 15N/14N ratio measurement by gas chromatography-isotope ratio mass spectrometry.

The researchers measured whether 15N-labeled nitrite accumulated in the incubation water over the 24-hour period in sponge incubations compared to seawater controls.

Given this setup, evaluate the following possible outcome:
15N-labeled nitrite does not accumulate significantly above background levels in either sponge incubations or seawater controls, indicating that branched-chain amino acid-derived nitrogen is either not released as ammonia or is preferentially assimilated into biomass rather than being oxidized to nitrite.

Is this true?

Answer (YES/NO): NO